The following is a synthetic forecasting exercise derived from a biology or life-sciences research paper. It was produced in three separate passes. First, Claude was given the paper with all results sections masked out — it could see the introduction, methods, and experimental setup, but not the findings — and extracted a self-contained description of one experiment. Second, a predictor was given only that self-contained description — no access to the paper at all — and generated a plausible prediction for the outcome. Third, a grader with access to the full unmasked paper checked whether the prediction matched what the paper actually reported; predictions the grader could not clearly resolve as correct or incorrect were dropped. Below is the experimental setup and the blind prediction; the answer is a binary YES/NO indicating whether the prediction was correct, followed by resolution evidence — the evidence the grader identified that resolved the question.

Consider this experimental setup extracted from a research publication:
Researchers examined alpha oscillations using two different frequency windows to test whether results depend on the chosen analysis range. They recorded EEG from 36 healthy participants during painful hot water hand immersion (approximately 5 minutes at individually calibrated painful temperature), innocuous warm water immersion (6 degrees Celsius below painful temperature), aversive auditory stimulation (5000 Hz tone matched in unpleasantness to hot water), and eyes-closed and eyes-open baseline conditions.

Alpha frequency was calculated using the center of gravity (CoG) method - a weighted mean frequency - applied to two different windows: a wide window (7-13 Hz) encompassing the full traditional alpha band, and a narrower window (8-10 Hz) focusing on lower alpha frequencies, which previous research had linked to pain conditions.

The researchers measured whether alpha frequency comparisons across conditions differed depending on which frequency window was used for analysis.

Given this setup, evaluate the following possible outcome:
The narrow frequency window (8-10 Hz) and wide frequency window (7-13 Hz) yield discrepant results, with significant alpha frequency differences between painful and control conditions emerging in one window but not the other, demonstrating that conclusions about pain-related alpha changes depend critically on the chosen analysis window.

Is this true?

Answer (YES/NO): YES